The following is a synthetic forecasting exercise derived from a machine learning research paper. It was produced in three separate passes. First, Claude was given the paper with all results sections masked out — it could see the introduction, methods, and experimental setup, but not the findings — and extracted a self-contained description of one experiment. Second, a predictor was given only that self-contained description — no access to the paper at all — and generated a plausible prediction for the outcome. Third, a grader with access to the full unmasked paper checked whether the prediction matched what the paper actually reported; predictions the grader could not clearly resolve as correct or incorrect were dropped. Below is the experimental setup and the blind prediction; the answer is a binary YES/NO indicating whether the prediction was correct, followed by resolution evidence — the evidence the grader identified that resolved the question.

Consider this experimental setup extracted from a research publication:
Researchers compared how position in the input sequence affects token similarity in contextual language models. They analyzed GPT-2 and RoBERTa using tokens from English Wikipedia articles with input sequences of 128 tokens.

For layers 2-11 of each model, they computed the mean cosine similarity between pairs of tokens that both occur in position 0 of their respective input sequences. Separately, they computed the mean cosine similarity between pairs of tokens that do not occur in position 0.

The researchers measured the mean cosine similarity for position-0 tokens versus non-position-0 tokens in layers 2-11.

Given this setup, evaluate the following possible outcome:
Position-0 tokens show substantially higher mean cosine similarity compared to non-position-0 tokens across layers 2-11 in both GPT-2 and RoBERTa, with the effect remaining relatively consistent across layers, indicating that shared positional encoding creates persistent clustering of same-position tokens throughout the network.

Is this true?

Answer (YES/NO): YES